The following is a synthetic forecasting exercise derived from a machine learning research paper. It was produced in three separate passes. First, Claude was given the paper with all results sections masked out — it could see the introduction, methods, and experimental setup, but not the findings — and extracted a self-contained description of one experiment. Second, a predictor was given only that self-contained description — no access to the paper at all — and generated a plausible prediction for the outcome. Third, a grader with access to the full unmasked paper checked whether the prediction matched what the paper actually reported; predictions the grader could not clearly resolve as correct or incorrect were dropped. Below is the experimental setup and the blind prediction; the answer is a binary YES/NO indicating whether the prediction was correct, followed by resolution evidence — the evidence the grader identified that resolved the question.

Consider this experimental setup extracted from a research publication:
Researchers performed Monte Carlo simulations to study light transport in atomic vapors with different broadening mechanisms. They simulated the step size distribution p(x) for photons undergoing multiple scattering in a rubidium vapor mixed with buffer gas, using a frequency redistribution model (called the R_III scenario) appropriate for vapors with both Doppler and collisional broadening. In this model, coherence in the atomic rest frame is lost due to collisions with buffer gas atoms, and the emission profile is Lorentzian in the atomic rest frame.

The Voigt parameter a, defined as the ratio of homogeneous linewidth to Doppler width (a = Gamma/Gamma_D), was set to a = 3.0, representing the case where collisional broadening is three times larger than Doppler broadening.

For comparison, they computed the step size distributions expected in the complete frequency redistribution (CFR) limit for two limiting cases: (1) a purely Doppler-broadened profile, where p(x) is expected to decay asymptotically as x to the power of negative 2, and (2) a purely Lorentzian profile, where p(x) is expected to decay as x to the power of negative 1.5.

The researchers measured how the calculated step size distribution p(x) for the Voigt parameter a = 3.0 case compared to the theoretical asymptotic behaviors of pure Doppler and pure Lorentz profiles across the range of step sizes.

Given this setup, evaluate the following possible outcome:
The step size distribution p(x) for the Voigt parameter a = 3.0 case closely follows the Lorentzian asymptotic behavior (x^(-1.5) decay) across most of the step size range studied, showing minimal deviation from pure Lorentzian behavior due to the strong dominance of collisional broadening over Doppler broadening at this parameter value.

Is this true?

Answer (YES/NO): YES